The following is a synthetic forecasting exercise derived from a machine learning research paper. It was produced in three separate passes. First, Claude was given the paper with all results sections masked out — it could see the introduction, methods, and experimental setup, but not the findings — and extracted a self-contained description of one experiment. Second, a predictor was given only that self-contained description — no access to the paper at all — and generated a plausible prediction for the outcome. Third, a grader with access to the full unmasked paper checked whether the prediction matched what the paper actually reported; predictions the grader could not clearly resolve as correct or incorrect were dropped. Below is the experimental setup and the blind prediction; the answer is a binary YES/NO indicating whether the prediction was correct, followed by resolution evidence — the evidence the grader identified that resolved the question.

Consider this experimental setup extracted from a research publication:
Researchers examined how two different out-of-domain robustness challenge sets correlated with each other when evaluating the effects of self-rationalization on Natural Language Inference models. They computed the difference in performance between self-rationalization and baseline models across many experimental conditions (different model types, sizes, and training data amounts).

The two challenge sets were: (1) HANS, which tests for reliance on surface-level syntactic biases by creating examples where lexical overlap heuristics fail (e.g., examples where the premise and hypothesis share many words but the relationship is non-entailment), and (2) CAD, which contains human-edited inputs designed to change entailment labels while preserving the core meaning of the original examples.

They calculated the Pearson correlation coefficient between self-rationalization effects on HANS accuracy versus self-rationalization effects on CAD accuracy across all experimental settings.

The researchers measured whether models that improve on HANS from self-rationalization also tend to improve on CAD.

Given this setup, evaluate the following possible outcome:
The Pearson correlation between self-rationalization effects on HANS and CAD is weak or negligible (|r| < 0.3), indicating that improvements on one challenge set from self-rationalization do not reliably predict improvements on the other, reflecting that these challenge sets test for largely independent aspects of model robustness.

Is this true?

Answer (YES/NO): YES